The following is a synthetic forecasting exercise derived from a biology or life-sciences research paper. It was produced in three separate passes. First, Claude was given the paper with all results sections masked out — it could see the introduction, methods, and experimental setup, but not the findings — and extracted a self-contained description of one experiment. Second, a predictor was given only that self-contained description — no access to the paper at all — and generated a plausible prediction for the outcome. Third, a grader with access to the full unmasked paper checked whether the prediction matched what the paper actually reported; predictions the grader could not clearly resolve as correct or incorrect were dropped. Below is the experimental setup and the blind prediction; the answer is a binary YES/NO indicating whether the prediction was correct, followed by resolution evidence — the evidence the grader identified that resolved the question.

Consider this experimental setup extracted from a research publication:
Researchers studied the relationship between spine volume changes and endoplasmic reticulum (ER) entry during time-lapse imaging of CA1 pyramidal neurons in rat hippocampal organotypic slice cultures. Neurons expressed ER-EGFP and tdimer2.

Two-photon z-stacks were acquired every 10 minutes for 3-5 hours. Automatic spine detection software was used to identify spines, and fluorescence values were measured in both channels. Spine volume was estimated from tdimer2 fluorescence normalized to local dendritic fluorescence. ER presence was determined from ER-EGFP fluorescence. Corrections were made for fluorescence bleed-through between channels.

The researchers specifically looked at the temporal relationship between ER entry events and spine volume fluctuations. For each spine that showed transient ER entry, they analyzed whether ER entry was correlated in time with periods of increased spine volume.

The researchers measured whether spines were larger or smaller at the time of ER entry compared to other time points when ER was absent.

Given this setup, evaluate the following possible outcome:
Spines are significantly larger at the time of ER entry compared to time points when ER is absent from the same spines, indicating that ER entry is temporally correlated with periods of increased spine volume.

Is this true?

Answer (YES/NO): YES